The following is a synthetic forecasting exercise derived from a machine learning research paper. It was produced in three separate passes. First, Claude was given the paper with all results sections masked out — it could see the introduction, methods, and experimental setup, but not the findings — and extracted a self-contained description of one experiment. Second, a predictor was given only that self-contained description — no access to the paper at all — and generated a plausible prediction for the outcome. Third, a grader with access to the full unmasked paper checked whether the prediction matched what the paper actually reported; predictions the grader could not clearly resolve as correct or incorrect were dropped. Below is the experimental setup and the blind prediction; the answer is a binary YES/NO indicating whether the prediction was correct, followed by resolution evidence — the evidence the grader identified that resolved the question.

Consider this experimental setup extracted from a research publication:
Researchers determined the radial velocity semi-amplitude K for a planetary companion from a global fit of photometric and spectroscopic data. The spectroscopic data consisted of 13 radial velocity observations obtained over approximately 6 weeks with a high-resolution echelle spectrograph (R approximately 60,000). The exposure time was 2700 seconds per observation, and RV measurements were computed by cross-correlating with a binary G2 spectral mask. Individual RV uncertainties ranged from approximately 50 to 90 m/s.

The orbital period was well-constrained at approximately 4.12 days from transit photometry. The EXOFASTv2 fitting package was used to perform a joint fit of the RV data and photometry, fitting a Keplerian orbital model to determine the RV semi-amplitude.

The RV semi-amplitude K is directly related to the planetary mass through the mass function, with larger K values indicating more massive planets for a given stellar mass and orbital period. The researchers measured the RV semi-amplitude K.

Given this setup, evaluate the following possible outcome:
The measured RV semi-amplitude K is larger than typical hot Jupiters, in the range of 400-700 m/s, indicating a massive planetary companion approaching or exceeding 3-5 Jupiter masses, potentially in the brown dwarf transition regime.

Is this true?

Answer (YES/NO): YES